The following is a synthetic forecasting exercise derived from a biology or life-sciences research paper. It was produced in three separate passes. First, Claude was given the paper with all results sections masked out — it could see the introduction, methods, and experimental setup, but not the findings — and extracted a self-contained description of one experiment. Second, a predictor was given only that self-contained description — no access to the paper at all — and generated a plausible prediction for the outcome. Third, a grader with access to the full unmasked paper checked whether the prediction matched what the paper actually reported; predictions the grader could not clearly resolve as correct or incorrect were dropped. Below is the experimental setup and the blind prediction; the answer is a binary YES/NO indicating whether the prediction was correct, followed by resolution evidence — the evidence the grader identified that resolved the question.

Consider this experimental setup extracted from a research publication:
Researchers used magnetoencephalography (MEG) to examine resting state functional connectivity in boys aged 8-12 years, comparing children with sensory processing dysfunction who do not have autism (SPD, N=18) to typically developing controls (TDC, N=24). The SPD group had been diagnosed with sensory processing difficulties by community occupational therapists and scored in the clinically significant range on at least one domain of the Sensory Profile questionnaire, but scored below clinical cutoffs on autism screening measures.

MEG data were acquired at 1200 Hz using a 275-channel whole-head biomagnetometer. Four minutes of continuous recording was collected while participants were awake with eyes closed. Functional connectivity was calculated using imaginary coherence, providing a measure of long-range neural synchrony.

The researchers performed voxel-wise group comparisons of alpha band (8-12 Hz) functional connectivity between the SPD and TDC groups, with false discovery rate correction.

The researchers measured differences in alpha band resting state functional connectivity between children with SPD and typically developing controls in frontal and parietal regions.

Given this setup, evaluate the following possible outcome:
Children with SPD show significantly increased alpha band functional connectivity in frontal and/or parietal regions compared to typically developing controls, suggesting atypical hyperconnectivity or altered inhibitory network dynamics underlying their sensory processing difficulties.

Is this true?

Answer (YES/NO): YES